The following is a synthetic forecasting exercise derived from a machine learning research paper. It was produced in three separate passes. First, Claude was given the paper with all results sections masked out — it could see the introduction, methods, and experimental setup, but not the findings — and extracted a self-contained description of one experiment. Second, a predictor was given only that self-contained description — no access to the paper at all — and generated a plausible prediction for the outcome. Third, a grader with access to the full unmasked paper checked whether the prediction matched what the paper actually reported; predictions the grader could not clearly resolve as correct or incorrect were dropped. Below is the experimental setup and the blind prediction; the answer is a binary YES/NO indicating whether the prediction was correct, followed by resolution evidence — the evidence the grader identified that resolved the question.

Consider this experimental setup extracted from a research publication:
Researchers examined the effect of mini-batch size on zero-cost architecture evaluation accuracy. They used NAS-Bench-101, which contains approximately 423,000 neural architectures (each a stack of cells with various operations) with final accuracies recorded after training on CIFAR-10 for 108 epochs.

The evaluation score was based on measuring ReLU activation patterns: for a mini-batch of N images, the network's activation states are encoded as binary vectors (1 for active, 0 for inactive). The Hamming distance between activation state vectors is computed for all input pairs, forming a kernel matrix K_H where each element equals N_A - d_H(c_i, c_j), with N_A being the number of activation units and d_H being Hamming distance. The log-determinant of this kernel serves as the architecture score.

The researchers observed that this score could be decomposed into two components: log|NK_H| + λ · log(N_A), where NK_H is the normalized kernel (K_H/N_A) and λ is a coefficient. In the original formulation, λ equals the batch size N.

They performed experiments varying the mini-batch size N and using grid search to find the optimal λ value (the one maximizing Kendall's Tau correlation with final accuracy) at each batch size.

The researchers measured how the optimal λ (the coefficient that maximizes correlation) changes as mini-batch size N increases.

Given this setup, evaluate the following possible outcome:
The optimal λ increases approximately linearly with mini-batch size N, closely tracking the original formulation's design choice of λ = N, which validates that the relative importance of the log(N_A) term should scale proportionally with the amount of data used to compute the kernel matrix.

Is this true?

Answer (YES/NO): NO